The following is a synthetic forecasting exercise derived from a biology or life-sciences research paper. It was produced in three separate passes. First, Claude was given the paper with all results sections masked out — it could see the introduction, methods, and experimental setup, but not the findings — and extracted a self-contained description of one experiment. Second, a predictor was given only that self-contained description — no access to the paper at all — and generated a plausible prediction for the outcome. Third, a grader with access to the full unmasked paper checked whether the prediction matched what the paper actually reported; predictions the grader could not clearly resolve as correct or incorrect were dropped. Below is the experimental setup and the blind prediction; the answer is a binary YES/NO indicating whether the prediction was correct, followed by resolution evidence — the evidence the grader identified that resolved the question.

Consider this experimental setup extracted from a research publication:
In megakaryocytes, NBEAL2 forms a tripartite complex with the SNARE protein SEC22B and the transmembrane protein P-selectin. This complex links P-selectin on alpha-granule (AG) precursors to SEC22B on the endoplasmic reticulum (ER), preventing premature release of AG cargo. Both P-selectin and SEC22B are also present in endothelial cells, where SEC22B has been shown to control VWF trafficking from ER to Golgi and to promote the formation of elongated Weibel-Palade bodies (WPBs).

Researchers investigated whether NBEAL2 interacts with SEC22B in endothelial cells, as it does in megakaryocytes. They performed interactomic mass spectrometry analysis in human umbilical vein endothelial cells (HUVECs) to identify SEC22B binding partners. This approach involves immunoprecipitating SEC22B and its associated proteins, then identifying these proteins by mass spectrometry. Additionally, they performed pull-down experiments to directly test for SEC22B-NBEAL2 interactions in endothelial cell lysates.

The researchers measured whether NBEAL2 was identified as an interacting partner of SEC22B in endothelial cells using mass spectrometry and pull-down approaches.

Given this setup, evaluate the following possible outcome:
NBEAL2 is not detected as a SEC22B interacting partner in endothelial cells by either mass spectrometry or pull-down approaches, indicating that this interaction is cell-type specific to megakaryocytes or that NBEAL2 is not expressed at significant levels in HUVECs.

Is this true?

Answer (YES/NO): NO